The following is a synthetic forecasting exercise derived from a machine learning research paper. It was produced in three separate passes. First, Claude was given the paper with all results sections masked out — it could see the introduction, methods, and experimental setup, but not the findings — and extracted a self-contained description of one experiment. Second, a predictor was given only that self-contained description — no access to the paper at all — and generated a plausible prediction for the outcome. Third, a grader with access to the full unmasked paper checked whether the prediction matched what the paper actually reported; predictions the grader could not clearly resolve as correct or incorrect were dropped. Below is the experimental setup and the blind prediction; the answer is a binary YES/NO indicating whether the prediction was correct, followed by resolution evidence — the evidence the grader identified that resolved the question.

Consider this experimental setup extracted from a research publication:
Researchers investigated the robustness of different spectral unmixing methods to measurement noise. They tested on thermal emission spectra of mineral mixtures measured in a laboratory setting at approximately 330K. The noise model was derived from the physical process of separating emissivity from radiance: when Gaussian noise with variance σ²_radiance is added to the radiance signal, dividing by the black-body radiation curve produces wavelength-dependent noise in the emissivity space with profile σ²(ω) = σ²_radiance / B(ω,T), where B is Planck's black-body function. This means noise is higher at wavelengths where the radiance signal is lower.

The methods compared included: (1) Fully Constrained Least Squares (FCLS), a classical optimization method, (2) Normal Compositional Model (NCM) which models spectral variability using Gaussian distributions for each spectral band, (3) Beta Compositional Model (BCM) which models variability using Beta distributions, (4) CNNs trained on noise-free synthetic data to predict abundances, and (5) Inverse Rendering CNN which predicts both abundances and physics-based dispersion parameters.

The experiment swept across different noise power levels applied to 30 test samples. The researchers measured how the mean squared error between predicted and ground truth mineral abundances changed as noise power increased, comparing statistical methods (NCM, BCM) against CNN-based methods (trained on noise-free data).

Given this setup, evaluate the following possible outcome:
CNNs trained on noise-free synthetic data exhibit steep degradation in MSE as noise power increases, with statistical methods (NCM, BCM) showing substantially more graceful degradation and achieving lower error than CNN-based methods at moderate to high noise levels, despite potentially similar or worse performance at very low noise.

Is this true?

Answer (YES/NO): YES